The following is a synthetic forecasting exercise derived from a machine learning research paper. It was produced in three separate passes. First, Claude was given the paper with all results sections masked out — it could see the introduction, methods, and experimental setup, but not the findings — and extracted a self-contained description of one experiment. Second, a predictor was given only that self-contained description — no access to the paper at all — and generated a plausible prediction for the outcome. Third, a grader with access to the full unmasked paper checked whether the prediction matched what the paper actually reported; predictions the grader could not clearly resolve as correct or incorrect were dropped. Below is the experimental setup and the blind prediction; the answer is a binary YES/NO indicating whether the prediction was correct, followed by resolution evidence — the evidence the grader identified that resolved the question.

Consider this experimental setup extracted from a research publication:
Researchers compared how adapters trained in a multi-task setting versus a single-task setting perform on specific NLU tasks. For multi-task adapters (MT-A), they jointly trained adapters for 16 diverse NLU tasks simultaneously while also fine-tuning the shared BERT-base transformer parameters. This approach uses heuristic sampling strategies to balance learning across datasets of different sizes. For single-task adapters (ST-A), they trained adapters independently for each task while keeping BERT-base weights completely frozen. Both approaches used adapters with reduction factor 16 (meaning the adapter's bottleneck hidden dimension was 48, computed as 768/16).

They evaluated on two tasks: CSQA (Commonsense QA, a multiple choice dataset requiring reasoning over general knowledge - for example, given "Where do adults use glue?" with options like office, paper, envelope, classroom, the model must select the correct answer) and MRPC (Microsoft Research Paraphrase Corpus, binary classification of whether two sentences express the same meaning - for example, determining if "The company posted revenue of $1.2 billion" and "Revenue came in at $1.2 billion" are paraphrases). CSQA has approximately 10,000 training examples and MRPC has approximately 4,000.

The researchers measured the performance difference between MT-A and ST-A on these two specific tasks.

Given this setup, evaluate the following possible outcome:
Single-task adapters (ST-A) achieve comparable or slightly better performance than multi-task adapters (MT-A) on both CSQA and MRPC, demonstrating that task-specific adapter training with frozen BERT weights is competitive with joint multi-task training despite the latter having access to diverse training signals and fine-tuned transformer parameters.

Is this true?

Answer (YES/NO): NO